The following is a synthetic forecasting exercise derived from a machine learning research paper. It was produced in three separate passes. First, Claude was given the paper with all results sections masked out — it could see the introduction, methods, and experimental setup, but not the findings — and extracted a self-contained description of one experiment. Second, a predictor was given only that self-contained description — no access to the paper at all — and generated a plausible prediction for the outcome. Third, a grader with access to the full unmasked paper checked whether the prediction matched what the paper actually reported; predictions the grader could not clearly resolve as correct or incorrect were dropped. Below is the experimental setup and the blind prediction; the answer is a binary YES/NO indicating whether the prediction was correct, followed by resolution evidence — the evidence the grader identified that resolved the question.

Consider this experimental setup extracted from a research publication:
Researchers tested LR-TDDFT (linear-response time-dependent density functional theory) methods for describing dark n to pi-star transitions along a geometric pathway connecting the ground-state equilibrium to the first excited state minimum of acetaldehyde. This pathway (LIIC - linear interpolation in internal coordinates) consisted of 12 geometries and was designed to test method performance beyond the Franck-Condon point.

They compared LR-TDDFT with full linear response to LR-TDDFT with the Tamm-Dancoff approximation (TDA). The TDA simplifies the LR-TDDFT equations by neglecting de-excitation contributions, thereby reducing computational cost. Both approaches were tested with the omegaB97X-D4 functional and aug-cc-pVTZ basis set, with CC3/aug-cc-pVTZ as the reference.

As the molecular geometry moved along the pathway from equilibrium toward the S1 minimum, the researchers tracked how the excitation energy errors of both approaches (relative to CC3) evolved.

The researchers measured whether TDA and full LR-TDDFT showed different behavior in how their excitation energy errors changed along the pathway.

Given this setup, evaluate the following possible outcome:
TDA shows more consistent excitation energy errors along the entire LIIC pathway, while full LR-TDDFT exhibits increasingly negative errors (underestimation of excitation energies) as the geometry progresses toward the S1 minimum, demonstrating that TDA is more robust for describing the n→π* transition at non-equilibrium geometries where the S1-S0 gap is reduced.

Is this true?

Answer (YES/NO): NO